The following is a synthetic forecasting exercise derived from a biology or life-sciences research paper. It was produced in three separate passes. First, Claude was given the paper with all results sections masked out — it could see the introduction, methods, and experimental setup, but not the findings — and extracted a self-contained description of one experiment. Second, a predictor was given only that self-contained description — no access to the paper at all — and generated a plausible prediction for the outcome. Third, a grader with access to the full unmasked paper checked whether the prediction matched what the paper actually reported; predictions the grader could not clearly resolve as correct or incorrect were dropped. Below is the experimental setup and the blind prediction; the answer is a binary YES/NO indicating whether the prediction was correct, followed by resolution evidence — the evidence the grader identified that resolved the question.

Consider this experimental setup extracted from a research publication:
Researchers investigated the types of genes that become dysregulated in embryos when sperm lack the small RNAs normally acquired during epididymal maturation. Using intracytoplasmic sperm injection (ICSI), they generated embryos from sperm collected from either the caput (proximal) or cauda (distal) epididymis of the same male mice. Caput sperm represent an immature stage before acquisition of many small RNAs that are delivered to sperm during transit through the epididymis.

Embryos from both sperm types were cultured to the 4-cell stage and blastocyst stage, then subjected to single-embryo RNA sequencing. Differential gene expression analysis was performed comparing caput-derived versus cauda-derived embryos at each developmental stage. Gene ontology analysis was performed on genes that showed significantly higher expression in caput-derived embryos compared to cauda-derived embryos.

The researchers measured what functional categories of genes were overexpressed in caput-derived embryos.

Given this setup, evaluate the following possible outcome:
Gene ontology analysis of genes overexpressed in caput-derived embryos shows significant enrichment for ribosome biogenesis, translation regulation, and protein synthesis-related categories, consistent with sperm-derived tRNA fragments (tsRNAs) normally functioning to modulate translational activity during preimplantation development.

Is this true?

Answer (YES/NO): NO